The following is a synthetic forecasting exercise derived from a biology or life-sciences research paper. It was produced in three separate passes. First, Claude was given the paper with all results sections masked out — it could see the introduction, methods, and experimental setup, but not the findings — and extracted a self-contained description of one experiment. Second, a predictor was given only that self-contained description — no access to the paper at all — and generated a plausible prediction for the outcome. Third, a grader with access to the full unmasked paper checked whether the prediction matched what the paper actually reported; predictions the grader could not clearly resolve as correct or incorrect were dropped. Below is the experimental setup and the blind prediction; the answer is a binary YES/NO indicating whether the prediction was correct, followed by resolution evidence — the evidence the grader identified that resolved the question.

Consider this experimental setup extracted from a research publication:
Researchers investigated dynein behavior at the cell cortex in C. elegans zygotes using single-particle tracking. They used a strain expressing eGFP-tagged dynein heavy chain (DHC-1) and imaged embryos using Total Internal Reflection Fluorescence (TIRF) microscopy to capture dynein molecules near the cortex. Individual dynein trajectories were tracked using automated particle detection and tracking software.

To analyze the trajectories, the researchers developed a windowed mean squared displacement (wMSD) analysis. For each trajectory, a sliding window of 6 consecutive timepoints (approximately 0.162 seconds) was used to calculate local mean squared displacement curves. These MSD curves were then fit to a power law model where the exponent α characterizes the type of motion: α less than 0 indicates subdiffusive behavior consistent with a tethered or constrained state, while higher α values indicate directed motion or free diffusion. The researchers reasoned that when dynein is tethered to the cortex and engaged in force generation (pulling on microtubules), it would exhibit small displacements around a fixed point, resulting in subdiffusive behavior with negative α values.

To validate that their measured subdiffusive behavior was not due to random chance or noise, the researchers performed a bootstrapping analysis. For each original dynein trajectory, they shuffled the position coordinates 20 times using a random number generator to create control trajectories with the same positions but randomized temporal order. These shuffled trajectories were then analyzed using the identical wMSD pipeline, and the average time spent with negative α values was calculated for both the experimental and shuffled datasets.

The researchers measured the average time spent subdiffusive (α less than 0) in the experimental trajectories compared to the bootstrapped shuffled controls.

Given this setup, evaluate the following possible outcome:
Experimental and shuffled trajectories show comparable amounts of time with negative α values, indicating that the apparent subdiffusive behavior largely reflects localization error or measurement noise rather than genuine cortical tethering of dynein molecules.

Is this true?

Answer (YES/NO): NO